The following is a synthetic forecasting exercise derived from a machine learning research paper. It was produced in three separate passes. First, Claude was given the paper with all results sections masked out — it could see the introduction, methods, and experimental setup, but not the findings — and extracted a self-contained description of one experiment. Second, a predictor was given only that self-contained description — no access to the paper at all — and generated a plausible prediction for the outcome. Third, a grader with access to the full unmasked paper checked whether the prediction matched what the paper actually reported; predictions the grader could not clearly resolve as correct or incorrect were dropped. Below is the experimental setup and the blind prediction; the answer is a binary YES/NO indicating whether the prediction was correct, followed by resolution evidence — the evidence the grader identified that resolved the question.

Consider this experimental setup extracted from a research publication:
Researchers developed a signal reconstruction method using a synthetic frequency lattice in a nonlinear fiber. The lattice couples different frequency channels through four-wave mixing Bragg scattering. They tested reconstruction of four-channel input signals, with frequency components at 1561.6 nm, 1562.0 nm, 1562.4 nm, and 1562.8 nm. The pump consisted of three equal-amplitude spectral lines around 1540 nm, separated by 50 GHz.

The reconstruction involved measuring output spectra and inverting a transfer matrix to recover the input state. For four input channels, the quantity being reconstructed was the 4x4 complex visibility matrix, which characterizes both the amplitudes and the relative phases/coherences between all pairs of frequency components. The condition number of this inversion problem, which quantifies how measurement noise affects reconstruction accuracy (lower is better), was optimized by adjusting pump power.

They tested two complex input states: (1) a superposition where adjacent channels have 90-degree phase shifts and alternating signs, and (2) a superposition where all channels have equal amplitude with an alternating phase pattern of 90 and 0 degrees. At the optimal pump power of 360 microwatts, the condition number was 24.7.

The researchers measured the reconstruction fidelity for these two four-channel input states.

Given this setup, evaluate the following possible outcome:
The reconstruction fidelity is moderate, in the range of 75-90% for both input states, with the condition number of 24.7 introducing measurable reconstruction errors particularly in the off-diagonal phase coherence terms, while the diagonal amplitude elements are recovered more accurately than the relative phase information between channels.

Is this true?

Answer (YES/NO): NO